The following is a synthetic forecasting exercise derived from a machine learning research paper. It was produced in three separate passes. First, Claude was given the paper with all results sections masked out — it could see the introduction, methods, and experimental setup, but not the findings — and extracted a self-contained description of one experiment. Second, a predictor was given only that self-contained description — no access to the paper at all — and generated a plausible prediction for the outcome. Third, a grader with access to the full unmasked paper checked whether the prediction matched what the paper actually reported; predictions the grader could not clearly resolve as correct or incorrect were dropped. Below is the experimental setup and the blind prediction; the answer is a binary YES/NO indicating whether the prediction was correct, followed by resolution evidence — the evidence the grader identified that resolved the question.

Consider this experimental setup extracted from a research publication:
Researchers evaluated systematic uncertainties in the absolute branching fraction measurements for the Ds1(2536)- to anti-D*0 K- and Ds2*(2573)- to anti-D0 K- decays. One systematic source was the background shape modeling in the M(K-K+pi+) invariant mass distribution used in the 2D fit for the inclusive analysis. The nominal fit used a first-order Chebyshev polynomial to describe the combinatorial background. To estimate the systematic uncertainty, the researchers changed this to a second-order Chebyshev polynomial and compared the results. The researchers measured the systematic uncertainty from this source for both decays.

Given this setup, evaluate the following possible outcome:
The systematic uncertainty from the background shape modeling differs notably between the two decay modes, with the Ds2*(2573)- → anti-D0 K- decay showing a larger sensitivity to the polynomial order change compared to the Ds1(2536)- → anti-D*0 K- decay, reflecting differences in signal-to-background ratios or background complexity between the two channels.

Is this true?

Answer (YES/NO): YES